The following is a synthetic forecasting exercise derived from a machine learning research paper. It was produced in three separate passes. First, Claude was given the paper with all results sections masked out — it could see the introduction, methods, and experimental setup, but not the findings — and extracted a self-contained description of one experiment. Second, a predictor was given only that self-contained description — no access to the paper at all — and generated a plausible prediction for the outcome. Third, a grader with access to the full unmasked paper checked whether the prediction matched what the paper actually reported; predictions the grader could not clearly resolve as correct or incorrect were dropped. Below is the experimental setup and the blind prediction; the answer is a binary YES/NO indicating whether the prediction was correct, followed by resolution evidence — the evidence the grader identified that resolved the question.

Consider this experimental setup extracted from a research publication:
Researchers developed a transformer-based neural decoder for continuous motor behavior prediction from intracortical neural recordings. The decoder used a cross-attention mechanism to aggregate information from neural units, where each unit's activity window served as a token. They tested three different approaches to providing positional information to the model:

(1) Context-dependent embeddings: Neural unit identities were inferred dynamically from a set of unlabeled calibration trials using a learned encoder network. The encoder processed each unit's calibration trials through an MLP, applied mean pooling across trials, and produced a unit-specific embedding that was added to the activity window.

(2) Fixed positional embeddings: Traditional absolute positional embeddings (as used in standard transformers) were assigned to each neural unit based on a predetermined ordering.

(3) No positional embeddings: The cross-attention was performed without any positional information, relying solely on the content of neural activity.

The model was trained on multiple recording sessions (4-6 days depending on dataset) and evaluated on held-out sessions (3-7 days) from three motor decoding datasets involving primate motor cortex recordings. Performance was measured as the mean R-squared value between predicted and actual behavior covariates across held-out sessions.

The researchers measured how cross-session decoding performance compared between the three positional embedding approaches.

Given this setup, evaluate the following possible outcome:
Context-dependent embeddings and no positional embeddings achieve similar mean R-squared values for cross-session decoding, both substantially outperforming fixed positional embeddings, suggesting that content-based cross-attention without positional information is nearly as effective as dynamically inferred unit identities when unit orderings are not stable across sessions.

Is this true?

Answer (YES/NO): NO